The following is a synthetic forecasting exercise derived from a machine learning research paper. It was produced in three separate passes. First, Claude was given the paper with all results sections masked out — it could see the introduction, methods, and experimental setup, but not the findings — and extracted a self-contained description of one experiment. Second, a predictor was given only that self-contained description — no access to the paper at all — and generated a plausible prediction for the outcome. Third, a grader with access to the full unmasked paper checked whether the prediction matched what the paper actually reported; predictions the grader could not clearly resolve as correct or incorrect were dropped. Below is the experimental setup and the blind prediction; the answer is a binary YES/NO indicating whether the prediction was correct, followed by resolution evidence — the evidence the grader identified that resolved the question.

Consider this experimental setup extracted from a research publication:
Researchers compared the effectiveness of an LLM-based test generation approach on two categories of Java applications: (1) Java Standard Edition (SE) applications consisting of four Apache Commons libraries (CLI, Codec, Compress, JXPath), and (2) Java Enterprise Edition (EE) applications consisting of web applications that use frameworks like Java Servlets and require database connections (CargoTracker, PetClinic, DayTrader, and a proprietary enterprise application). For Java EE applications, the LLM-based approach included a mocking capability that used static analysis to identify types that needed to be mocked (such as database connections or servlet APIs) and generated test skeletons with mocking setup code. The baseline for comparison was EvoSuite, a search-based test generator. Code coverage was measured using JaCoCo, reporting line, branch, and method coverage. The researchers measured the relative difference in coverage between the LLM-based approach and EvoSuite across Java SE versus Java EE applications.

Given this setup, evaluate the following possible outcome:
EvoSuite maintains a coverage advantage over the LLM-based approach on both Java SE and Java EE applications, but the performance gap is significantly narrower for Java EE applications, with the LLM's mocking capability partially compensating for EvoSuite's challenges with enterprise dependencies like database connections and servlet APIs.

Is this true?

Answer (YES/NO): NO